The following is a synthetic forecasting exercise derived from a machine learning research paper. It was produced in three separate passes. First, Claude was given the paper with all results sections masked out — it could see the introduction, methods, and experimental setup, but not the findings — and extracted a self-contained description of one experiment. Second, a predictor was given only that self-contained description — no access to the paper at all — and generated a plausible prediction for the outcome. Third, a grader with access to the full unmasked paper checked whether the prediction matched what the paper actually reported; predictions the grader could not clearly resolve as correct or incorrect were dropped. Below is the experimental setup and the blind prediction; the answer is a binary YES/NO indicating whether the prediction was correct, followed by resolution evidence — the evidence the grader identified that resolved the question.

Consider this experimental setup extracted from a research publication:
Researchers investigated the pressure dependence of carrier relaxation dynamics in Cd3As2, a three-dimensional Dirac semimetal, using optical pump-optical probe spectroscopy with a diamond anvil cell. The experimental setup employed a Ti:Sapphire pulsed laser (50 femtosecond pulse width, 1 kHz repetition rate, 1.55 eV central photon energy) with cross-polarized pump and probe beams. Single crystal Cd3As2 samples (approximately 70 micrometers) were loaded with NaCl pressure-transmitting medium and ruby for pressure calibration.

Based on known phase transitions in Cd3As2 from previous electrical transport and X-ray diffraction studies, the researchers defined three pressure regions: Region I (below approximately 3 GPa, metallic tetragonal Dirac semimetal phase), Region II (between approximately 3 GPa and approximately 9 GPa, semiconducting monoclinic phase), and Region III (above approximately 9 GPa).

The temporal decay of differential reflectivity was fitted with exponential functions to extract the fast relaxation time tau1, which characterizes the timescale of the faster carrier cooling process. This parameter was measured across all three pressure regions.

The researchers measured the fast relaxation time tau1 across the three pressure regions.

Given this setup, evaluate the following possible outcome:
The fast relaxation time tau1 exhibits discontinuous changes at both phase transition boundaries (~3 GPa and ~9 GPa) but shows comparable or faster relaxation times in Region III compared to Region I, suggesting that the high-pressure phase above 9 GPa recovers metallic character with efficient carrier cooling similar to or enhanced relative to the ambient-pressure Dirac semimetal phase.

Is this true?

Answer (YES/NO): NO